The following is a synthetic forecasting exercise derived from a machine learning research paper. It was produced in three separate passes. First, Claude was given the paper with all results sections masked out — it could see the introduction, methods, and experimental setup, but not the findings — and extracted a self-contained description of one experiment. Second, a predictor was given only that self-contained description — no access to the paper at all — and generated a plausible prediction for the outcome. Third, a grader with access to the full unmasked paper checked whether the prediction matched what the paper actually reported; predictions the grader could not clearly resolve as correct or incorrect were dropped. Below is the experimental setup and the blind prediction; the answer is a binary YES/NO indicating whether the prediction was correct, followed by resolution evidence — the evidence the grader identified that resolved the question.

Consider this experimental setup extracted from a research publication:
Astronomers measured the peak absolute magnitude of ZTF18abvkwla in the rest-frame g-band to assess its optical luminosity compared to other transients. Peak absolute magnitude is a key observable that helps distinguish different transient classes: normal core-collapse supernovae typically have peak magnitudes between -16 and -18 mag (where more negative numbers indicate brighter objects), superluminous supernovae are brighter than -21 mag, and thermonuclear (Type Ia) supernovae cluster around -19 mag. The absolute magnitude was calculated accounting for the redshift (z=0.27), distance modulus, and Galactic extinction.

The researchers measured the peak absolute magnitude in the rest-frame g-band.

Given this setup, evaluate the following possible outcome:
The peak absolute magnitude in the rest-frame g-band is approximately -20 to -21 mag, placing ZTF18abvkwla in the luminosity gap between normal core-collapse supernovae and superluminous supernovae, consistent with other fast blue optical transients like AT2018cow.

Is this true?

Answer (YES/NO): YES